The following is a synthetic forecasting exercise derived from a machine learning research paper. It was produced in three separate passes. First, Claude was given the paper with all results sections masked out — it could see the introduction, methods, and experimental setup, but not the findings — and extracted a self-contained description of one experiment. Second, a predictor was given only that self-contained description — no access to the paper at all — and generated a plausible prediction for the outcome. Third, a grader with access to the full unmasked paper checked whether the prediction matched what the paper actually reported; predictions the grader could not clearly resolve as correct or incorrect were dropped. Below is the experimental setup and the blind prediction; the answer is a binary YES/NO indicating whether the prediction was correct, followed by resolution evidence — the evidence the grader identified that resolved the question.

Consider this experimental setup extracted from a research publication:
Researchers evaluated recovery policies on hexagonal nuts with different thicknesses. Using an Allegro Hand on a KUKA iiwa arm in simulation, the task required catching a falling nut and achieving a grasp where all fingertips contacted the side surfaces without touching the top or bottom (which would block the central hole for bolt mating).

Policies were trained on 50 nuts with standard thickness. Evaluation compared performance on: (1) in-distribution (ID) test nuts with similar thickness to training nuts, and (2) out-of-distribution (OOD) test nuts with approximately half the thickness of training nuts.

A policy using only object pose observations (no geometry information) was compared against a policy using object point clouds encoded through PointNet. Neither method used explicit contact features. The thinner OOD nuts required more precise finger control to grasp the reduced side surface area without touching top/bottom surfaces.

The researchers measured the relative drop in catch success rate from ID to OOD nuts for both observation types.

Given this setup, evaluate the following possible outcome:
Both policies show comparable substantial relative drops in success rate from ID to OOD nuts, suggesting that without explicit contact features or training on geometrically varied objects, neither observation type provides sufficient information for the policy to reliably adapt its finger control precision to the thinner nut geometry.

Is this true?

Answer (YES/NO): NO